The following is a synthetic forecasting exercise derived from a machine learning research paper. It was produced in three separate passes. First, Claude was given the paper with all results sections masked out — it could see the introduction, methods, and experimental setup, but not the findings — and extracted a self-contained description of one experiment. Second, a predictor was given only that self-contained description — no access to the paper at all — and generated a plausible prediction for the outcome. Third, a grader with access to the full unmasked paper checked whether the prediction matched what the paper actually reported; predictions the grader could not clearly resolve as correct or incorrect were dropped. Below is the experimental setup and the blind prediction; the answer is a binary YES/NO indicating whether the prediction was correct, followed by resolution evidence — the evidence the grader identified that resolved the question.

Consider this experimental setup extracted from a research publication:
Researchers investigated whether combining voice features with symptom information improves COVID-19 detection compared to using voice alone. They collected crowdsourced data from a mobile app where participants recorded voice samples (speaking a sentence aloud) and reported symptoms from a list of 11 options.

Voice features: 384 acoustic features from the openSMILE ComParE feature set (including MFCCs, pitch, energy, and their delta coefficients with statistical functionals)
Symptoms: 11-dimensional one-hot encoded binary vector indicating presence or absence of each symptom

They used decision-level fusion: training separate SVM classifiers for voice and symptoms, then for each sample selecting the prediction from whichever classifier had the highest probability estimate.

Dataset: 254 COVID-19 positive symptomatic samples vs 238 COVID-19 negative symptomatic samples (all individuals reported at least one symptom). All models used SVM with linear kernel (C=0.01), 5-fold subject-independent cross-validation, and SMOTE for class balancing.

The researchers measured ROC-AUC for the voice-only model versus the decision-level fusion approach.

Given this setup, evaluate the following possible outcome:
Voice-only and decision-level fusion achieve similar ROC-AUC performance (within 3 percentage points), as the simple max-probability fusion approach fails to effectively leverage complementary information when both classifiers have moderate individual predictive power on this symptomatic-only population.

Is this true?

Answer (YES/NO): YES